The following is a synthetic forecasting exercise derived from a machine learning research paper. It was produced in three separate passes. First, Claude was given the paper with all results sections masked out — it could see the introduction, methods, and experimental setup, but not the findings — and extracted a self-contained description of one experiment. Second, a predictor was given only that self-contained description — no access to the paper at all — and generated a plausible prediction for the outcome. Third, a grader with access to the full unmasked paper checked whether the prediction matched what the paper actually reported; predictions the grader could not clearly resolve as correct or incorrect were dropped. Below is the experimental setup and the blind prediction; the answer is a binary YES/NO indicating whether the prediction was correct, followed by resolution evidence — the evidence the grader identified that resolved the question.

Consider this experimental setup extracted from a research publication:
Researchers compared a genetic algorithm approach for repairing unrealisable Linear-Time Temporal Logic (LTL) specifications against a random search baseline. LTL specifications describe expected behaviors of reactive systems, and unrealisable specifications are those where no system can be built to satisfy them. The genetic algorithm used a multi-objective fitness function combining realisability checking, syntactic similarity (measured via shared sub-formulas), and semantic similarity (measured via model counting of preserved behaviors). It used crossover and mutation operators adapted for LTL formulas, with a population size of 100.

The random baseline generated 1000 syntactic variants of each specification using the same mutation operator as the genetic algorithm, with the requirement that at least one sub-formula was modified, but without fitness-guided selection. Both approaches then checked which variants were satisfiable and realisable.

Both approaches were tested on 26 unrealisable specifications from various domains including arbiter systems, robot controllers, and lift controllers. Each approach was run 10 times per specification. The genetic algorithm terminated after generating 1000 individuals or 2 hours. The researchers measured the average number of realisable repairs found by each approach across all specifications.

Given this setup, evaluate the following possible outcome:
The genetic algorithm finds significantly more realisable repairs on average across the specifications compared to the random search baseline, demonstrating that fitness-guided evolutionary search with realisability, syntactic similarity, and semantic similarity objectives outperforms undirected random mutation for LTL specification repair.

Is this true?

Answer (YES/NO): YES